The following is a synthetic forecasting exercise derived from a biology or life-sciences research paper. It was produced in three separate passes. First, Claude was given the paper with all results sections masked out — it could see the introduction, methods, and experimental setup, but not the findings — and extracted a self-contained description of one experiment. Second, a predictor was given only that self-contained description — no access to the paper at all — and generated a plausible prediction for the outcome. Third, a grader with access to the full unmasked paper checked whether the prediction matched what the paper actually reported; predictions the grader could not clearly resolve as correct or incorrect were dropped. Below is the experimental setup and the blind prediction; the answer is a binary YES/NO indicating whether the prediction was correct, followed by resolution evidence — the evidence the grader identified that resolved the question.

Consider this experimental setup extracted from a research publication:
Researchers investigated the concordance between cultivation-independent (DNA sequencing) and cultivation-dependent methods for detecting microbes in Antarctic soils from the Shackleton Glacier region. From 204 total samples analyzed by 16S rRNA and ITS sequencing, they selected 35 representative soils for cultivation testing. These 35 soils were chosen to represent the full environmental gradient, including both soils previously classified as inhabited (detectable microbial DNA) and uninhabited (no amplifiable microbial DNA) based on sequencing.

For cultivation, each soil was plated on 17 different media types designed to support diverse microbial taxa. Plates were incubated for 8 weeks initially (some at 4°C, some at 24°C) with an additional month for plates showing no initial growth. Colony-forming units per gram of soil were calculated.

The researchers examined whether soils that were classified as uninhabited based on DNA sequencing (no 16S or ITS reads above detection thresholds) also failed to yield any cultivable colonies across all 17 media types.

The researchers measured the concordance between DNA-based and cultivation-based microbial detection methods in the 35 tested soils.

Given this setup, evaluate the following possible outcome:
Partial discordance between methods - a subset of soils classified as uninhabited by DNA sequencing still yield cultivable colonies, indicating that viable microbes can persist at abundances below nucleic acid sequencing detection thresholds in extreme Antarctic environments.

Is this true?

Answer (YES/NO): NO